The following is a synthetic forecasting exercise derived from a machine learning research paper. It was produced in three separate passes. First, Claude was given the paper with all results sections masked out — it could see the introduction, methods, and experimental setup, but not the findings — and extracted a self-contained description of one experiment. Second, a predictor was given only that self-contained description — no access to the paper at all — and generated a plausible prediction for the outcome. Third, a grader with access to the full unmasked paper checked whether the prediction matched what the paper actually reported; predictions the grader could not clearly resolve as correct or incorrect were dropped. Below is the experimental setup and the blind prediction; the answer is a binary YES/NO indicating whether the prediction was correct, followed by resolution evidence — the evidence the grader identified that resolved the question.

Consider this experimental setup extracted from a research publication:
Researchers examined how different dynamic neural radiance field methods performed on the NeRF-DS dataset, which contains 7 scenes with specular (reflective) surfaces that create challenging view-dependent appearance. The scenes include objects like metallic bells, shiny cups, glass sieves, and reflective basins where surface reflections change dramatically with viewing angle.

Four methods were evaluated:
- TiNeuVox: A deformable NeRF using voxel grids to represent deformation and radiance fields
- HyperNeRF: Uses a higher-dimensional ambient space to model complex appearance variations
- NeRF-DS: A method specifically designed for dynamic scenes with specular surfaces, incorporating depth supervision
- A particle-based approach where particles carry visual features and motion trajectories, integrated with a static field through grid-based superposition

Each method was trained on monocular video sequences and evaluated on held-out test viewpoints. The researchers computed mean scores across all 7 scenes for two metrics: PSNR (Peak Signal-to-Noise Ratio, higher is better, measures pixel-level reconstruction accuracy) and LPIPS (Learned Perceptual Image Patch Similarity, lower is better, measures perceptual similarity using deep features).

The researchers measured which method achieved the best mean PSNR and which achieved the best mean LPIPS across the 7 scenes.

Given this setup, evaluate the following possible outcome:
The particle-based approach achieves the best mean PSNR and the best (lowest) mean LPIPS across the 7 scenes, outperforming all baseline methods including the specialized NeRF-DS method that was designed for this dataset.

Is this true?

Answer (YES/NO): NO